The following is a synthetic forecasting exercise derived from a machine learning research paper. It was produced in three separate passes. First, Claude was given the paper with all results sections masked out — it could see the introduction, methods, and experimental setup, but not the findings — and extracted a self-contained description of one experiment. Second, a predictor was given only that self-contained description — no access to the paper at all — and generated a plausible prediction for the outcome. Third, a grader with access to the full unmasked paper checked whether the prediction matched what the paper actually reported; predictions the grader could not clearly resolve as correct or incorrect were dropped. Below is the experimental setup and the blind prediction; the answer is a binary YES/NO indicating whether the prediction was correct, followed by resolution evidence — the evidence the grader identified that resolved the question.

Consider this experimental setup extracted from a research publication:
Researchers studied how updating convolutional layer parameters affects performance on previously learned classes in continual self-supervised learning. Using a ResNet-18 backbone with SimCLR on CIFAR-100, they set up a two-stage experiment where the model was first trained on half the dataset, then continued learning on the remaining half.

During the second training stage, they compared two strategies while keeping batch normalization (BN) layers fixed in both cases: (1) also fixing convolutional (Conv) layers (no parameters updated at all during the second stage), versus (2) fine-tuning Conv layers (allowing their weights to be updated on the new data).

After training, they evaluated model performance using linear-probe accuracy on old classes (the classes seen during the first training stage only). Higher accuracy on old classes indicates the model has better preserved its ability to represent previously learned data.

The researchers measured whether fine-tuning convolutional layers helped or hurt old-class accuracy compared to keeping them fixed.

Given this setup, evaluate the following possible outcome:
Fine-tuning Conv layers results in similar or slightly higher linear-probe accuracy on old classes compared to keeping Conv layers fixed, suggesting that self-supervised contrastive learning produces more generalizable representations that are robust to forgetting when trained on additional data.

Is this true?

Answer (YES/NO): NO